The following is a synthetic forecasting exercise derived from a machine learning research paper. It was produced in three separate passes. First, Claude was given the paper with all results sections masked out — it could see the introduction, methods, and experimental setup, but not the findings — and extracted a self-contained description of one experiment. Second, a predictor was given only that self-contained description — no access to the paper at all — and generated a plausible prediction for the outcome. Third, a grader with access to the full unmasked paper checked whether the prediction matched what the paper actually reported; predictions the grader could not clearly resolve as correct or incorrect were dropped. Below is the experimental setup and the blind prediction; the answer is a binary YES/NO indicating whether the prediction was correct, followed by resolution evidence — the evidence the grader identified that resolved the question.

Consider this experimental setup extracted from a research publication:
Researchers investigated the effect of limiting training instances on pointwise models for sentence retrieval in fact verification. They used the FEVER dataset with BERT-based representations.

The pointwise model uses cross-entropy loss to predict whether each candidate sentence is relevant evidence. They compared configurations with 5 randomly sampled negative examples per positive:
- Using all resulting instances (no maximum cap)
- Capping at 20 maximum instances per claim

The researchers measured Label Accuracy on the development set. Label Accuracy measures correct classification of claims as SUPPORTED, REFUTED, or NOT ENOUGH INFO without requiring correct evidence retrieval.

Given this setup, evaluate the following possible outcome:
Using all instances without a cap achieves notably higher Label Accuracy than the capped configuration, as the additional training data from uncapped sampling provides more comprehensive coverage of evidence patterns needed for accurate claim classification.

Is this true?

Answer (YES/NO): NO